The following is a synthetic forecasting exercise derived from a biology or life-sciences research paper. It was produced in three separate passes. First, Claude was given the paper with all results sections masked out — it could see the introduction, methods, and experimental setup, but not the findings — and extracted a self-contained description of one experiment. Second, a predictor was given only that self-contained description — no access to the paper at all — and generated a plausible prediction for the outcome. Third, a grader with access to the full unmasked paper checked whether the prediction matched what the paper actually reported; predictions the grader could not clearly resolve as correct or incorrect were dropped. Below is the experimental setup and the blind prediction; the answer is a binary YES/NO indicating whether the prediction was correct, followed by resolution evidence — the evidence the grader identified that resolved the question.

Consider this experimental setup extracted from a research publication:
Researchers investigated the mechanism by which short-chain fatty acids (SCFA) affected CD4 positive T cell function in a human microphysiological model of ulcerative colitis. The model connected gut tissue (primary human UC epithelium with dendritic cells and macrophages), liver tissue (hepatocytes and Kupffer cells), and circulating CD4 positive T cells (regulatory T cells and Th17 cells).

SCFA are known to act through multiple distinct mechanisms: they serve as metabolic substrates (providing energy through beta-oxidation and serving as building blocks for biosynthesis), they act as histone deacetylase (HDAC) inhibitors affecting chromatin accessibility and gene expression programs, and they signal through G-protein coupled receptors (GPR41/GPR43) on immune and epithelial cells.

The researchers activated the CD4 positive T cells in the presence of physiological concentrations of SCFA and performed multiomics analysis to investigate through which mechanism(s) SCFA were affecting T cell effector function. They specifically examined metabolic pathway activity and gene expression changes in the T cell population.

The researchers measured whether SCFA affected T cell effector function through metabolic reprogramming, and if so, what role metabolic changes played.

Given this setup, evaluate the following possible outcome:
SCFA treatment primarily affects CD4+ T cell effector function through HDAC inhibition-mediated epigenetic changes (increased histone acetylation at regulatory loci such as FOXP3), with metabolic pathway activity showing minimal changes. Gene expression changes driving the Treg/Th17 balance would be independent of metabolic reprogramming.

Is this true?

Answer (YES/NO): NO